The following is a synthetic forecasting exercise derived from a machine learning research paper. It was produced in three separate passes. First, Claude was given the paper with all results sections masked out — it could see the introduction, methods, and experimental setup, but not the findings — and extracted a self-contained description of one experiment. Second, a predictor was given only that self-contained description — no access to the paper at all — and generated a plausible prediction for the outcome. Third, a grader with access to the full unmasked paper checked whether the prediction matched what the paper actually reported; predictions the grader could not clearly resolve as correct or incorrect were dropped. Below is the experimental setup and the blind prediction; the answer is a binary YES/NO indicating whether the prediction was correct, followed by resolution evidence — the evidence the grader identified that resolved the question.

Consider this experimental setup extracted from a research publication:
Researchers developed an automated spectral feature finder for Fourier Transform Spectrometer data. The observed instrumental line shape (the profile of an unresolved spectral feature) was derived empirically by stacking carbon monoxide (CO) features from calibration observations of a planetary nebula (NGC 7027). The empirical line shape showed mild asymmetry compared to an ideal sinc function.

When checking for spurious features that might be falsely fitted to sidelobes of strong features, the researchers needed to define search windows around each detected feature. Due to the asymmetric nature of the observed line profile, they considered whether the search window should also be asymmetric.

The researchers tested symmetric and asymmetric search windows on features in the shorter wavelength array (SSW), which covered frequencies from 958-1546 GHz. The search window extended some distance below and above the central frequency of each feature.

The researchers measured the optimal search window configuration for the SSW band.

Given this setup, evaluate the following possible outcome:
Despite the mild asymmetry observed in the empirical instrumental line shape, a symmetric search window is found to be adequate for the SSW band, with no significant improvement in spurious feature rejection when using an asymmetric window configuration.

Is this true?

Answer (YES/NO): NO